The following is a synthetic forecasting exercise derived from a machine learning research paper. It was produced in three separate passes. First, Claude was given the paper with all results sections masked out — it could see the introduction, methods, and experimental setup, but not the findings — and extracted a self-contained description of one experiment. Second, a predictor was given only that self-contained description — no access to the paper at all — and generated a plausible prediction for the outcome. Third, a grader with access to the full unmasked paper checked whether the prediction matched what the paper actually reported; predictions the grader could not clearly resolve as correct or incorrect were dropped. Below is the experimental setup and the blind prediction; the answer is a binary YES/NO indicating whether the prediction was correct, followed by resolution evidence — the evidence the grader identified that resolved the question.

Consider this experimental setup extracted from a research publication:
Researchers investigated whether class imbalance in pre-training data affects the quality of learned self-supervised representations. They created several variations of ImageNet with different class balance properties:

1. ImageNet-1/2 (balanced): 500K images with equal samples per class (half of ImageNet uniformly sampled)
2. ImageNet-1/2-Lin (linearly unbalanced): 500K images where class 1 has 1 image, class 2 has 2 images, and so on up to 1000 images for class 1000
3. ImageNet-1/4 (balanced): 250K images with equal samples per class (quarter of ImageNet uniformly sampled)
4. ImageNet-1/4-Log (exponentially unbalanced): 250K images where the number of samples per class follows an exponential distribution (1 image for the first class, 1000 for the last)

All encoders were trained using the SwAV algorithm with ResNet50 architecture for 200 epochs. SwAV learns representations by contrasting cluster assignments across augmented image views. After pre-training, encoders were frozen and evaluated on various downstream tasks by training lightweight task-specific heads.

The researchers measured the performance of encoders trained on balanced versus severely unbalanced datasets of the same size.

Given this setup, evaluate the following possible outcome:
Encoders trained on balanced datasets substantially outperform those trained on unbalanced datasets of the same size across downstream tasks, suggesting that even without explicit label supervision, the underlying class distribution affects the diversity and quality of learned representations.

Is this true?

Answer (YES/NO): NO